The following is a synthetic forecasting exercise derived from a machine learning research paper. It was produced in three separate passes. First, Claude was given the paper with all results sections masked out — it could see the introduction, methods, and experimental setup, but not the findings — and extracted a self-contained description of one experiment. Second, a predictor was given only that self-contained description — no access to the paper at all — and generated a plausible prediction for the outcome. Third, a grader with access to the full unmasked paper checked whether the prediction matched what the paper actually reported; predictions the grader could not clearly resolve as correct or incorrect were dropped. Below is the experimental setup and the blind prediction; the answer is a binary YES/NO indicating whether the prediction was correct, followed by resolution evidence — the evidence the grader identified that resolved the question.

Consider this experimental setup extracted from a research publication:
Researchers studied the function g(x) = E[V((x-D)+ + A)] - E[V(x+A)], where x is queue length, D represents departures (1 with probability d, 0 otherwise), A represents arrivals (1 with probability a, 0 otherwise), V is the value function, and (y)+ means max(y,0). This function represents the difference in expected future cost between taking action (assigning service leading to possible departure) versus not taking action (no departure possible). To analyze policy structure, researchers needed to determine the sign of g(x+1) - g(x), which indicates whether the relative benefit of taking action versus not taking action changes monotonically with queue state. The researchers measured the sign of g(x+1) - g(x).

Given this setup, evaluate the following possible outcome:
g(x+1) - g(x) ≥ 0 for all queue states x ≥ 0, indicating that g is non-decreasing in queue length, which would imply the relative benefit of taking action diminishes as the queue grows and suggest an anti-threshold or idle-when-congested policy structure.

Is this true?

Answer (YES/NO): NO